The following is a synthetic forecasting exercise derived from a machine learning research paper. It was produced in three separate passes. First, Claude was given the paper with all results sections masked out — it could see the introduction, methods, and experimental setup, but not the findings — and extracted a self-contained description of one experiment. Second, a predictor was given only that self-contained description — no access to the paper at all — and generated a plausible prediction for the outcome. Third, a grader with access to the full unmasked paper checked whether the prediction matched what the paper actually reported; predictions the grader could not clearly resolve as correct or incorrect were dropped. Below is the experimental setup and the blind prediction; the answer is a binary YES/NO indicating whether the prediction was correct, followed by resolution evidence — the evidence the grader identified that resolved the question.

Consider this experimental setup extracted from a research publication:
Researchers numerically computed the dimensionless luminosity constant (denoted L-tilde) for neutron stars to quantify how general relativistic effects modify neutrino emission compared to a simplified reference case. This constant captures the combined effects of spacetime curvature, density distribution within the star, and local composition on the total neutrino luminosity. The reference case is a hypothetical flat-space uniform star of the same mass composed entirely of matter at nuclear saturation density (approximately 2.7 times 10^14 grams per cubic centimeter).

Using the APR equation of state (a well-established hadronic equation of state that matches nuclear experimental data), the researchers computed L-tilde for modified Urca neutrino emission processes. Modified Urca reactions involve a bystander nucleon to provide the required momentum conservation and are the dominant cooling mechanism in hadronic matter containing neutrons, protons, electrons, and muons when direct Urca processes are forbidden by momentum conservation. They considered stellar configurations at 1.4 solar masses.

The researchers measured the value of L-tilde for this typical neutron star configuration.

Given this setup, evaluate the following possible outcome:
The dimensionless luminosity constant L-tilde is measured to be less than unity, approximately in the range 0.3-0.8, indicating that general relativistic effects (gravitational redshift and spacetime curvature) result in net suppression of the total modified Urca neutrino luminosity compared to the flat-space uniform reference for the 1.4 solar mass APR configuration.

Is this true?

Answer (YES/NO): NO